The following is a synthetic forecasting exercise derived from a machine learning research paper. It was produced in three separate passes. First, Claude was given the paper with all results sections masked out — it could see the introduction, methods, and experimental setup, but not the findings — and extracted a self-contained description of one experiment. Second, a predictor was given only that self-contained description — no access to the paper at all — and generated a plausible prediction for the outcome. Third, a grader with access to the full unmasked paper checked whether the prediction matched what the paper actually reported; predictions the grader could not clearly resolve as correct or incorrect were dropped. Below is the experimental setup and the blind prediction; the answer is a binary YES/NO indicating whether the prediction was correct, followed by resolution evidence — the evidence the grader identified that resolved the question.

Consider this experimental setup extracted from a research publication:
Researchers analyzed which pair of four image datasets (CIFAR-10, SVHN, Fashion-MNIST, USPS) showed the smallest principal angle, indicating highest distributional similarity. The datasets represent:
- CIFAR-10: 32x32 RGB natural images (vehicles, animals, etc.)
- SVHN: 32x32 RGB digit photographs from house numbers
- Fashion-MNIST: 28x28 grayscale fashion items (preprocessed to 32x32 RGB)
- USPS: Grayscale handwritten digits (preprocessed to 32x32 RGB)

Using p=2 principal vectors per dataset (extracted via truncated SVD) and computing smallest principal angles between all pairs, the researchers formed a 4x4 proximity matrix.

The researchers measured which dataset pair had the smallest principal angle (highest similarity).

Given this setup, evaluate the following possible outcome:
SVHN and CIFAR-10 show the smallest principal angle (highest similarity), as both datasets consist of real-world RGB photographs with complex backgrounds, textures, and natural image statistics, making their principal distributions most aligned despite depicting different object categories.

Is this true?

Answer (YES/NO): YES